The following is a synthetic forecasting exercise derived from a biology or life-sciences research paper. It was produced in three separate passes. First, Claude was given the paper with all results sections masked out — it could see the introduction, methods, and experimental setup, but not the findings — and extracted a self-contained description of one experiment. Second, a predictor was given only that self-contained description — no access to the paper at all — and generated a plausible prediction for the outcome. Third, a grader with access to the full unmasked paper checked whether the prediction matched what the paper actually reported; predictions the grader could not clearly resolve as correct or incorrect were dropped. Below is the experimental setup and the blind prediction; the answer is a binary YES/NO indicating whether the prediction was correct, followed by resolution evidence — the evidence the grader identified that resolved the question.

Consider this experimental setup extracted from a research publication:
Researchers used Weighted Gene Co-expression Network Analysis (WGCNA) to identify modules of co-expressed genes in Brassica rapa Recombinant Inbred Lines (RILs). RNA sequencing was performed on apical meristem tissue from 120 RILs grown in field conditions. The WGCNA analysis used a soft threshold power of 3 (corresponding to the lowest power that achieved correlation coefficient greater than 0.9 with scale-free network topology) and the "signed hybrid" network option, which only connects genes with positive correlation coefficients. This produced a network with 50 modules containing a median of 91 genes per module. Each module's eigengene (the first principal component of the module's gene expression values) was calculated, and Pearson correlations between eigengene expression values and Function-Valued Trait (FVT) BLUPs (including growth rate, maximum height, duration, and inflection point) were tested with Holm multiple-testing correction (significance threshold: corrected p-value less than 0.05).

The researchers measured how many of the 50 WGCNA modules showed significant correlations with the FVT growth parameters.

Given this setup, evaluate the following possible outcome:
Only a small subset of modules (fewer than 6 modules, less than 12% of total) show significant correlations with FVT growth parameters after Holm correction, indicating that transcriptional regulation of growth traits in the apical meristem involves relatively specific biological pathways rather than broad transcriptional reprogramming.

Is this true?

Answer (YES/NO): NO